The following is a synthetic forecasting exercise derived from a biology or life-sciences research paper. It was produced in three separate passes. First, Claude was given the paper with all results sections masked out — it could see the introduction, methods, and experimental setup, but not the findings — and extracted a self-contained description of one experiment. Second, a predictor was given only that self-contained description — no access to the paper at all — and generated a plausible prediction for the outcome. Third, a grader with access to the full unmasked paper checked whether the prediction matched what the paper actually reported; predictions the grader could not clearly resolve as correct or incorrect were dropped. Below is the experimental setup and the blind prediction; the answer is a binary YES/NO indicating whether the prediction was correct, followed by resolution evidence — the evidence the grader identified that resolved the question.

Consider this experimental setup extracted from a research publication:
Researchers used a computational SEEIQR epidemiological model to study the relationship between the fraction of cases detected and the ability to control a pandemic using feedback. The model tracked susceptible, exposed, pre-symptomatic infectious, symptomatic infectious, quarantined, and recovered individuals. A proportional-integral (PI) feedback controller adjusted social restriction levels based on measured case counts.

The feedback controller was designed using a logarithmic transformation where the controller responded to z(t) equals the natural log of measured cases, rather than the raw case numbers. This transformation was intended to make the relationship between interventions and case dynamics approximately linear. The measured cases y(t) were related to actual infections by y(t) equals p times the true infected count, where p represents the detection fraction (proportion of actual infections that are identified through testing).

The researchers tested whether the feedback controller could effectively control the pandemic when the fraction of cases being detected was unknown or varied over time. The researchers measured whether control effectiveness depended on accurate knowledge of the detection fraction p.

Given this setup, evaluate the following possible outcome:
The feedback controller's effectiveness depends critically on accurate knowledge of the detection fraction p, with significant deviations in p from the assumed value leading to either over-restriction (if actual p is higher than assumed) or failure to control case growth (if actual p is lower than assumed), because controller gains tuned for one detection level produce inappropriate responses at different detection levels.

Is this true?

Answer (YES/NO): NO